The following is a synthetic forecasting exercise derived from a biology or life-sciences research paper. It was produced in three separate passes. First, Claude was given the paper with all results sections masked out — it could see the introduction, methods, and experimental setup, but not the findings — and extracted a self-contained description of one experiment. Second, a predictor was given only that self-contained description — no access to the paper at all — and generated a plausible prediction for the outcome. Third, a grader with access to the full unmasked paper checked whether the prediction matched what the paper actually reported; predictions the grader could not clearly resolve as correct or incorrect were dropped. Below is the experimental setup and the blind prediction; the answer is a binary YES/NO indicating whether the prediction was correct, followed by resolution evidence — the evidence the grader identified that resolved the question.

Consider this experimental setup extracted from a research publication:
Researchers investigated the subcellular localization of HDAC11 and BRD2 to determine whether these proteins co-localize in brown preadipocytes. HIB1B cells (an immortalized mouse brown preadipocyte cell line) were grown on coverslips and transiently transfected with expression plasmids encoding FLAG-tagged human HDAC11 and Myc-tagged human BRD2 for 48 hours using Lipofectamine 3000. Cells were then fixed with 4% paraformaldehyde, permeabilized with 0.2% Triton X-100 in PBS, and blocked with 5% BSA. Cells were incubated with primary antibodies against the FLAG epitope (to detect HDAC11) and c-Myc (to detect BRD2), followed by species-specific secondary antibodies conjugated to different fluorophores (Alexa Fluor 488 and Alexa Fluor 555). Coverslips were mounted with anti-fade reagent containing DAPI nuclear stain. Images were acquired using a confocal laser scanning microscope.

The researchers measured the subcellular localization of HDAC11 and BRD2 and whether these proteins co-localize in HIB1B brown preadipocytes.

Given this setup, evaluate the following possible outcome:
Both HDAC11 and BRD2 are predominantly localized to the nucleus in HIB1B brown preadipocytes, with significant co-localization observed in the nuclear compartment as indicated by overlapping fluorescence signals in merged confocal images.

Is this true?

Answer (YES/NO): NO